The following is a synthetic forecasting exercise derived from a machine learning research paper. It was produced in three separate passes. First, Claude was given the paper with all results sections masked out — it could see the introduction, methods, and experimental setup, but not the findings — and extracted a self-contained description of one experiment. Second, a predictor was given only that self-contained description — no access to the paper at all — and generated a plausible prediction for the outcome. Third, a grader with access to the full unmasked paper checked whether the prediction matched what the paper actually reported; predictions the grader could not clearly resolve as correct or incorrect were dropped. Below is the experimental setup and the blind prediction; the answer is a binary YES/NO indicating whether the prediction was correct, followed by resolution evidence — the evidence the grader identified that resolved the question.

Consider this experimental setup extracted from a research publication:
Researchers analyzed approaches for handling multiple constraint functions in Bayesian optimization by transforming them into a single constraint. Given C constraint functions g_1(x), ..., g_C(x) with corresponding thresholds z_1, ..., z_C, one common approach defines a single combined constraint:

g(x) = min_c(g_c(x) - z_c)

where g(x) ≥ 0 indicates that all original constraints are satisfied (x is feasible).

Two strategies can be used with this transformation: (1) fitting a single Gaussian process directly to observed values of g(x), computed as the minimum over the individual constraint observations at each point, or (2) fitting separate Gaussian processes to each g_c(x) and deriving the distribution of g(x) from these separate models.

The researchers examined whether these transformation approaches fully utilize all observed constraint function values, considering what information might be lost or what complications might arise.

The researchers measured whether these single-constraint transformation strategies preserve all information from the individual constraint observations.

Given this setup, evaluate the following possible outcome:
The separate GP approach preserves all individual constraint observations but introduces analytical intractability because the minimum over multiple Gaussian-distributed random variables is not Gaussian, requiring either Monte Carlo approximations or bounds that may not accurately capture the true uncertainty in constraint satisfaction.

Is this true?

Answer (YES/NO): NO